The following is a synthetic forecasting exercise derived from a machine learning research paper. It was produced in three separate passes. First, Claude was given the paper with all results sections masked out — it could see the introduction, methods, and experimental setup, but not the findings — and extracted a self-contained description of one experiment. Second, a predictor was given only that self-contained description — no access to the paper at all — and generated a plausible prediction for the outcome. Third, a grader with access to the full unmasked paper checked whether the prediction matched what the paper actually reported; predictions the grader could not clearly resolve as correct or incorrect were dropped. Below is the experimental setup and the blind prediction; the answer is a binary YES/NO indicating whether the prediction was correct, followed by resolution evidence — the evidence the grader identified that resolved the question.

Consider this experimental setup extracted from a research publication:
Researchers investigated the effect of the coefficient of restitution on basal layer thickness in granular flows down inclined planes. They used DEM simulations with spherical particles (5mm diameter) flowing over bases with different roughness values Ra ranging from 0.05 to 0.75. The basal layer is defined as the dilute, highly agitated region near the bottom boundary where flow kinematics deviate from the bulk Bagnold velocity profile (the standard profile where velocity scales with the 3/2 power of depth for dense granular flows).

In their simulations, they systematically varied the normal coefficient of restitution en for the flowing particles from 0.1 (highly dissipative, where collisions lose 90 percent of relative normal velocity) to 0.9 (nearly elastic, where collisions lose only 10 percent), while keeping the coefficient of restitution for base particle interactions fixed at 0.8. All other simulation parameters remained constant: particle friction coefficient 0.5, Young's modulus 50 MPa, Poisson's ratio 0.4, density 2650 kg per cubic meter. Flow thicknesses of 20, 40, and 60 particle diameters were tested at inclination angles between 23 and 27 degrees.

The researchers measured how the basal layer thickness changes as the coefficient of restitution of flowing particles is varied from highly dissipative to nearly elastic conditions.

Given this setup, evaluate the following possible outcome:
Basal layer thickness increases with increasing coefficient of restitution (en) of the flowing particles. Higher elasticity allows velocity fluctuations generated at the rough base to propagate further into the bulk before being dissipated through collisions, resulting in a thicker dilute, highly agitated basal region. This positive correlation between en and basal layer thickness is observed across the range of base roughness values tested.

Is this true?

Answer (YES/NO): YES